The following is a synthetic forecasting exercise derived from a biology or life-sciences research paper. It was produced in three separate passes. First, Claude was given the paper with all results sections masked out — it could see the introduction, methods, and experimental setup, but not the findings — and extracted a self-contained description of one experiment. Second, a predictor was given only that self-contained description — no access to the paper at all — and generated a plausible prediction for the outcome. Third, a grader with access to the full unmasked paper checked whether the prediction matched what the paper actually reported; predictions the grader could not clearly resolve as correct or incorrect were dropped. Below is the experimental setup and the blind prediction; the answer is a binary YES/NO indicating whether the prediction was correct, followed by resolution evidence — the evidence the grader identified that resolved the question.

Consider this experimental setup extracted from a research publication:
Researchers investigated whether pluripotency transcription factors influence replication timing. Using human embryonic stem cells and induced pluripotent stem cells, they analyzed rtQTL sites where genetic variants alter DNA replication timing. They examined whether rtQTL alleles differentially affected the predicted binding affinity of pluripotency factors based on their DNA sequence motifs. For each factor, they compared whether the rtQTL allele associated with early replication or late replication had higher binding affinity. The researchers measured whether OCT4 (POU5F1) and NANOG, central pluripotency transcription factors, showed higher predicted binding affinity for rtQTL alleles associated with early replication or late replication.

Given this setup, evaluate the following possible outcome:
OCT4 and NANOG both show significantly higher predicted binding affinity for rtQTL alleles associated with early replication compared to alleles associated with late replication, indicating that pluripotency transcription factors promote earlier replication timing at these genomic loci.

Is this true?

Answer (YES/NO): YES